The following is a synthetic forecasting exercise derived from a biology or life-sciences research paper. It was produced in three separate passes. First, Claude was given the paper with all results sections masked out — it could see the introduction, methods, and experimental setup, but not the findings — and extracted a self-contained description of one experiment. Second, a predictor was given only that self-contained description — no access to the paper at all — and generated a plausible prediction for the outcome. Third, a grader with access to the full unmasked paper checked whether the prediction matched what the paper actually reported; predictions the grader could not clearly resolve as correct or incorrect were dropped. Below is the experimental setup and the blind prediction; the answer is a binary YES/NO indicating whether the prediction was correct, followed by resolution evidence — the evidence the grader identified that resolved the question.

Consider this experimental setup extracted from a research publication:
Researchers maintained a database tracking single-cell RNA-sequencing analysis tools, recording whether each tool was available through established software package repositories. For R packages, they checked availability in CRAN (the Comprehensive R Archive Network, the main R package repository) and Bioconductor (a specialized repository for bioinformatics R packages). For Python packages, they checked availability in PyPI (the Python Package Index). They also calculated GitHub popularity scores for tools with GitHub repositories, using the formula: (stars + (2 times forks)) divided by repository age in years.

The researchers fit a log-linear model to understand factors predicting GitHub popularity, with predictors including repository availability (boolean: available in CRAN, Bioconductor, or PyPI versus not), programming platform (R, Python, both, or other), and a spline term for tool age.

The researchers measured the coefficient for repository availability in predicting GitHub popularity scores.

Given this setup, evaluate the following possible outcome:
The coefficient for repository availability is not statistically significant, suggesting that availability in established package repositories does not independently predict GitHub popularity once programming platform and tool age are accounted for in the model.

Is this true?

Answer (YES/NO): NO